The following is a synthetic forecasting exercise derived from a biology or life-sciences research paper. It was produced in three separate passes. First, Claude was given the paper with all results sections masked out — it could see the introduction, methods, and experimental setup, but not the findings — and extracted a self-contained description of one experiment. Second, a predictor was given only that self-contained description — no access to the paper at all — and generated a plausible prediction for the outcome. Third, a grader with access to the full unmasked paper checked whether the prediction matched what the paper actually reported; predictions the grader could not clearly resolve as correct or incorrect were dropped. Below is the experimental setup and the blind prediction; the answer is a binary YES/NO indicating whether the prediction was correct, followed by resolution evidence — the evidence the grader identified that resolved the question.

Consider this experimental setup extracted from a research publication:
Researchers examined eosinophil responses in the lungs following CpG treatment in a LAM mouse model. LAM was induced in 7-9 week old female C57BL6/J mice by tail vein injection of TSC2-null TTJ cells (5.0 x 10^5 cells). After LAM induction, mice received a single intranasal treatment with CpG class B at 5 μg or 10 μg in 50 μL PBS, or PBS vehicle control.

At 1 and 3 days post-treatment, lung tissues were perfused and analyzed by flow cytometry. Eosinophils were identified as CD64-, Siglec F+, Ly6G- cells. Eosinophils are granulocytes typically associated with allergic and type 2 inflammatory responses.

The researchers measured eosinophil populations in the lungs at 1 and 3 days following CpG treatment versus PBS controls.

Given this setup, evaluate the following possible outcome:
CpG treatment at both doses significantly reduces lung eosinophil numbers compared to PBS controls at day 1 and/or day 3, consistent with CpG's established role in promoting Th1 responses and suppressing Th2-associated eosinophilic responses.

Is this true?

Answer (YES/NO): YES